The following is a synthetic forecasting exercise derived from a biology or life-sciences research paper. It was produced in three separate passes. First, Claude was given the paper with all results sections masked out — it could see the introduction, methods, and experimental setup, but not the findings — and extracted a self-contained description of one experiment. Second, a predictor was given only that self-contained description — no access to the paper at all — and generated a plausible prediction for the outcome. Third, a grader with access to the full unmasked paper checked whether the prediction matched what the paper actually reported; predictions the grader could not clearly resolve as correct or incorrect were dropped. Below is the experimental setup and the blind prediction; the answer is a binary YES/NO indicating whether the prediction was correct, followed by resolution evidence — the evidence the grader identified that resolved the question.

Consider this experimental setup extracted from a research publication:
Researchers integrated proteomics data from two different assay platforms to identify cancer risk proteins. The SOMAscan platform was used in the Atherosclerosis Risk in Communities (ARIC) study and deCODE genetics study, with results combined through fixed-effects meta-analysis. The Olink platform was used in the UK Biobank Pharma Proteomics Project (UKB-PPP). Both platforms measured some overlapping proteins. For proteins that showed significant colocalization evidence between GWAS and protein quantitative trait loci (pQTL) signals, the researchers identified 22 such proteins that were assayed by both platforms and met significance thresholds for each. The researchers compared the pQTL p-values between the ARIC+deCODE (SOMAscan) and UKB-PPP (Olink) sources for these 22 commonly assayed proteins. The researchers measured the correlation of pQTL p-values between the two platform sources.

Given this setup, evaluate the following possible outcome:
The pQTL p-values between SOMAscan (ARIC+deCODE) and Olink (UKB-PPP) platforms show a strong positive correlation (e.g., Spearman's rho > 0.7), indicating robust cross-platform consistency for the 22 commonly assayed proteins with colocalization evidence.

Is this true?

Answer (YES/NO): NO